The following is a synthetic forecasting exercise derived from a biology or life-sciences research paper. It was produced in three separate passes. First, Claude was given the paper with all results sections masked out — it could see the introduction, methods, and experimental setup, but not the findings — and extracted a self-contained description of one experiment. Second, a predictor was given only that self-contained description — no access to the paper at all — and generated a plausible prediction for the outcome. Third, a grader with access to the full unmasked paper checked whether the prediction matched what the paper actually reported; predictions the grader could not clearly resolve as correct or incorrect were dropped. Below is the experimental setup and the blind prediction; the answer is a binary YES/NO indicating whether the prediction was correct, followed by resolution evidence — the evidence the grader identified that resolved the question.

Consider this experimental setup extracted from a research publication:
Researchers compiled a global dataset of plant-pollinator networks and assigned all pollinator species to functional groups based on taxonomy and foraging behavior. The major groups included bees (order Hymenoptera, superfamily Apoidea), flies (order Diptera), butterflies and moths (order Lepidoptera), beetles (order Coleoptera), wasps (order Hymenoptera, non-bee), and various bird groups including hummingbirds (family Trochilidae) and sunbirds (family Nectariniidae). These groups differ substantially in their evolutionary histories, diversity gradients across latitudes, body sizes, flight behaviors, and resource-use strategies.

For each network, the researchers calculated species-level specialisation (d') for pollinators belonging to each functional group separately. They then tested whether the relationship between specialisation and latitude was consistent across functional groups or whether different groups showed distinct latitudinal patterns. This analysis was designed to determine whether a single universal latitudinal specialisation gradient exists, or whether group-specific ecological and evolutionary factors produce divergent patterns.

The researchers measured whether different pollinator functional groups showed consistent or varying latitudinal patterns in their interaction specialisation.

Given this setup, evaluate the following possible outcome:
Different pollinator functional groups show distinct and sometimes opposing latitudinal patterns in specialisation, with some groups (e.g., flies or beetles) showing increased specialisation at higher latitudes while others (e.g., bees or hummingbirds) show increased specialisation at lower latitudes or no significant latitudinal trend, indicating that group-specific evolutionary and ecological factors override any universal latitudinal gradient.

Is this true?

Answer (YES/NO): NO